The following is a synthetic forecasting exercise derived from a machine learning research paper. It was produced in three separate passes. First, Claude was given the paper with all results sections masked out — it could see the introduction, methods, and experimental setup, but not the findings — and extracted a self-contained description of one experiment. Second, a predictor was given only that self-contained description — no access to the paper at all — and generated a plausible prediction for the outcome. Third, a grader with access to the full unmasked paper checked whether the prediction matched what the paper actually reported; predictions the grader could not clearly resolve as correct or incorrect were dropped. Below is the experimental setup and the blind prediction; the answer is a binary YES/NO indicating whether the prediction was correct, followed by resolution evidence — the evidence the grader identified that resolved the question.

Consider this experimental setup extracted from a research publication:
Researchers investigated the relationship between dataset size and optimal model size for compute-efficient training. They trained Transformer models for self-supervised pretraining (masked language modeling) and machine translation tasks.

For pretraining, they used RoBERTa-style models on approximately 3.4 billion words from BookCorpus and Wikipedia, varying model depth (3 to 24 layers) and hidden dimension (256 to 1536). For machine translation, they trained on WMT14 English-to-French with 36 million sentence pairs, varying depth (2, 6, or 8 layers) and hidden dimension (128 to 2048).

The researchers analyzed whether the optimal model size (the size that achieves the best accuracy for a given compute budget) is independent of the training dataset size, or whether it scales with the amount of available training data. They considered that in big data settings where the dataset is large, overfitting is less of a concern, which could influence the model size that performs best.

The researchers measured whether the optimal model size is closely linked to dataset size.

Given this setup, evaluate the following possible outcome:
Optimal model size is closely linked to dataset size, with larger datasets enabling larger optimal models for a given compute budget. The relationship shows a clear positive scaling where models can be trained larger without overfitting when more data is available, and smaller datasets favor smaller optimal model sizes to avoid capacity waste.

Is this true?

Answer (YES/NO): YES